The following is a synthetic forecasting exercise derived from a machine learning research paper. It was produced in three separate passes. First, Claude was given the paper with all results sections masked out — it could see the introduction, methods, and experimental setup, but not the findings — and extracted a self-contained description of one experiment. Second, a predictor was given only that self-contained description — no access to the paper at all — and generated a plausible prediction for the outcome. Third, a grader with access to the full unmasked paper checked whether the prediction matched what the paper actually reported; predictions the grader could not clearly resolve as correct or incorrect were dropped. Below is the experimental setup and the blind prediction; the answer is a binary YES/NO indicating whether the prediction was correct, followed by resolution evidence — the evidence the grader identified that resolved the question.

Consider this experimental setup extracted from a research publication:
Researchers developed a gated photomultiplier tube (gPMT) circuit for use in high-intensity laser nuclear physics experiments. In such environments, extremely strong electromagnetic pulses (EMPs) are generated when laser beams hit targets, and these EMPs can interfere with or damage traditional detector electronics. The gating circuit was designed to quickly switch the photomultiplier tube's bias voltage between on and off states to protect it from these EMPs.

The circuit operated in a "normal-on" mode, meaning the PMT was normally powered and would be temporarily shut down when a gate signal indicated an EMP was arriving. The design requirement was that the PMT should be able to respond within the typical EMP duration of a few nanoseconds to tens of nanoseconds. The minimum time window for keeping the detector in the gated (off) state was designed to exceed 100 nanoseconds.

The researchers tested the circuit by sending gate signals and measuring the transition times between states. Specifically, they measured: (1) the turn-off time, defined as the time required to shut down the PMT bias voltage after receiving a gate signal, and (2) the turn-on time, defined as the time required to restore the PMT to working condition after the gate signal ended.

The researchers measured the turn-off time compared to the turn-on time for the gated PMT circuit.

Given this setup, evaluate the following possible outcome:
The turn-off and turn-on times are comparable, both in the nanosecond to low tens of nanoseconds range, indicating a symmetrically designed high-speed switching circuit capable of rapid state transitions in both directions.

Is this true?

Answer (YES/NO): NO